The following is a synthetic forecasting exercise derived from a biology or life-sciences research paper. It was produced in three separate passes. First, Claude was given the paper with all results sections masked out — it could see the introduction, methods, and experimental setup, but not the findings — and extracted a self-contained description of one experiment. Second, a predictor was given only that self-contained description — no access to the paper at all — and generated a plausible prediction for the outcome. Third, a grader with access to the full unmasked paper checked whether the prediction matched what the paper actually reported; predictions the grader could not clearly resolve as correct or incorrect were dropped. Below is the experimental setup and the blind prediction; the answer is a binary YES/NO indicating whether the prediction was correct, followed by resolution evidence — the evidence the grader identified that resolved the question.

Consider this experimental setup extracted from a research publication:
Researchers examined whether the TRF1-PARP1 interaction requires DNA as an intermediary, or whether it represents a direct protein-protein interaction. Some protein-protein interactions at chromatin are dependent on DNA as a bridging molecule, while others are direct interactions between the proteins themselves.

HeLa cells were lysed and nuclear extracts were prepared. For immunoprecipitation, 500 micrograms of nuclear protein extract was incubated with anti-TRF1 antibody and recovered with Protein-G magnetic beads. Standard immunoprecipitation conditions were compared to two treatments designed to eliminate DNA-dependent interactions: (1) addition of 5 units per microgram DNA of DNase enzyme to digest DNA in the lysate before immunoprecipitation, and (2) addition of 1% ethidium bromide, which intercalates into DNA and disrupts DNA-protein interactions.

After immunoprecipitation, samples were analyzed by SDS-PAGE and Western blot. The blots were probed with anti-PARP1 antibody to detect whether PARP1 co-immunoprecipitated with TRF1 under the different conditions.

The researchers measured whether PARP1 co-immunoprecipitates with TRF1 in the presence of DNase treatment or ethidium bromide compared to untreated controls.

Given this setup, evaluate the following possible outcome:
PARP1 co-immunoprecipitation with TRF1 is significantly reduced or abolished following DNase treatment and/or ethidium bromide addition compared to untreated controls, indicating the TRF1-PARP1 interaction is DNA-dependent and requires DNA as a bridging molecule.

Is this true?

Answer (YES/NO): NO